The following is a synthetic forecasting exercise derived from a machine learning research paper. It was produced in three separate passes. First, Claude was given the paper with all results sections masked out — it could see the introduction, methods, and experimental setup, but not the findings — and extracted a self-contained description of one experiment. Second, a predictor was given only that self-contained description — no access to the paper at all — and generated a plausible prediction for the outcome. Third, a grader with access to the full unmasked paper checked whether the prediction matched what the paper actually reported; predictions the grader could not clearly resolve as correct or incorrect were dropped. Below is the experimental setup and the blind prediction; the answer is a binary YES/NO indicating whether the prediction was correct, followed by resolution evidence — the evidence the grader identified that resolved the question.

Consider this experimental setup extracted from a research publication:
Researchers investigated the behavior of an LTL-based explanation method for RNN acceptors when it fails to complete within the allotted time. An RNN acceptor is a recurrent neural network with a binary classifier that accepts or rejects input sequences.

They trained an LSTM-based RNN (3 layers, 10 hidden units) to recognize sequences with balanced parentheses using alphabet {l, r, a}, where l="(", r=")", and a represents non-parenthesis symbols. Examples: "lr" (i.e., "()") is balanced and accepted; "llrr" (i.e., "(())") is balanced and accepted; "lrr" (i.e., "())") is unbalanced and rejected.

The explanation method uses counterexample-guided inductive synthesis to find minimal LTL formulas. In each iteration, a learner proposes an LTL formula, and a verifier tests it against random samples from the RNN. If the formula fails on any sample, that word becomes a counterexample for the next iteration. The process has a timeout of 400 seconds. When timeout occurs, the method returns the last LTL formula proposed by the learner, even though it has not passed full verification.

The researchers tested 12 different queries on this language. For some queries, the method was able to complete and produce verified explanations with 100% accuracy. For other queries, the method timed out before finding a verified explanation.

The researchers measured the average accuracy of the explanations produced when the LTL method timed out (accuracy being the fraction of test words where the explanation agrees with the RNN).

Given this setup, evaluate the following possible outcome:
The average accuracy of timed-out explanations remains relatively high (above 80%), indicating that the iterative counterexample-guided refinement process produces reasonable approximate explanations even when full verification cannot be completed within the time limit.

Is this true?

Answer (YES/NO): NO